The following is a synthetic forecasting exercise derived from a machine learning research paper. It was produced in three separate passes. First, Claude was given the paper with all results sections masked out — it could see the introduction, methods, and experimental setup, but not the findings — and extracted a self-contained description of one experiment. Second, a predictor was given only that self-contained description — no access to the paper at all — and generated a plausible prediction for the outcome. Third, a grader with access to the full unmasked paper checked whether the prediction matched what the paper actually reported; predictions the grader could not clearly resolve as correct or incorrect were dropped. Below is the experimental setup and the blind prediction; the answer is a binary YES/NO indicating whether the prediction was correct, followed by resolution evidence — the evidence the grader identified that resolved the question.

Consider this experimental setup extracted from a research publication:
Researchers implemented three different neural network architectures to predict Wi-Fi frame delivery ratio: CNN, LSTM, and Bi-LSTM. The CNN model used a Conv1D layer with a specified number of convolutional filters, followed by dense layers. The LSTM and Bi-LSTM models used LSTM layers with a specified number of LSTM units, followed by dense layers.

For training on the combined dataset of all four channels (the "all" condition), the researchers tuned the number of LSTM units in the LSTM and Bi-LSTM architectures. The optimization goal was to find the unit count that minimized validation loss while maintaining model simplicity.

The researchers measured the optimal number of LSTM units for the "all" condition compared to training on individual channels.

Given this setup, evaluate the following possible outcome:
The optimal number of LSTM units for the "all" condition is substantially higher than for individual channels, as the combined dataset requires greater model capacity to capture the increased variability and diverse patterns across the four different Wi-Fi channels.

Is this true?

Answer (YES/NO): NO